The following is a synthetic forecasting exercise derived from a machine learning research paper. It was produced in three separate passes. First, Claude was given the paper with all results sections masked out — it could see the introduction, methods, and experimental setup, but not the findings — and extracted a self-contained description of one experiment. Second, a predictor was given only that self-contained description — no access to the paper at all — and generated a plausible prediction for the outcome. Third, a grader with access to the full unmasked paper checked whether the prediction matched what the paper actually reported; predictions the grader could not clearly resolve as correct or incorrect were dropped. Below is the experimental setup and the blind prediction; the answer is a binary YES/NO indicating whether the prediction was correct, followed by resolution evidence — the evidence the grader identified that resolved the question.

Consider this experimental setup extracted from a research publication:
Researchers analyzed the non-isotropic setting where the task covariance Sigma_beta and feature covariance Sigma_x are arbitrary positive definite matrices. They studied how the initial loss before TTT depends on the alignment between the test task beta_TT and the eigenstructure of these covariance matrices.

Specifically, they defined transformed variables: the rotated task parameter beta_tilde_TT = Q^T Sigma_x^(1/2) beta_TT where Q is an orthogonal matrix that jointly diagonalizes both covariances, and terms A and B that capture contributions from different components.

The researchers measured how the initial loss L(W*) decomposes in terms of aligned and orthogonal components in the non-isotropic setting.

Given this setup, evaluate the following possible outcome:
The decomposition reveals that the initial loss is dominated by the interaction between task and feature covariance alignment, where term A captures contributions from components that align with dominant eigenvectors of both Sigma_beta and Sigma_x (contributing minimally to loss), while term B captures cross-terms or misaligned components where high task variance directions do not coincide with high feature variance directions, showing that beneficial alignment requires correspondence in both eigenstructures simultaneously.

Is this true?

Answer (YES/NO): NO